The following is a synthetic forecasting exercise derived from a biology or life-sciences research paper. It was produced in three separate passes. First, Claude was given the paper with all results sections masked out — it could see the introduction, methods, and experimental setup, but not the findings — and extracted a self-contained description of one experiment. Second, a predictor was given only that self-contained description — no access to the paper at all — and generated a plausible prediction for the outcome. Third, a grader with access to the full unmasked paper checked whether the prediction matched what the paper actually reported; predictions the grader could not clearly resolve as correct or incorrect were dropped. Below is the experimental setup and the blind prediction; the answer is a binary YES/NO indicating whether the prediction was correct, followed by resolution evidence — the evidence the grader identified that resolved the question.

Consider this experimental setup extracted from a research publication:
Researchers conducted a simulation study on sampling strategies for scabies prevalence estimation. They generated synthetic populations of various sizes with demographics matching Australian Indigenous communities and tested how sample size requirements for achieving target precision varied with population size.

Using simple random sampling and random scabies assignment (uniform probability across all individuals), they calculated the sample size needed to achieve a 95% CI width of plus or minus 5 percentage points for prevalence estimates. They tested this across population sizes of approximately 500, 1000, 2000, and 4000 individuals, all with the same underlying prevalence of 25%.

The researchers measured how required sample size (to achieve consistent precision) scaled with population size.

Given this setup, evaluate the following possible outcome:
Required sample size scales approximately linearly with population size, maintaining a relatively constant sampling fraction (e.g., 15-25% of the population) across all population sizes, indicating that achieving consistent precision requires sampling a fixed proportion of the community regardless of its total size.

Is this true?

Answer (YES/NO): NO